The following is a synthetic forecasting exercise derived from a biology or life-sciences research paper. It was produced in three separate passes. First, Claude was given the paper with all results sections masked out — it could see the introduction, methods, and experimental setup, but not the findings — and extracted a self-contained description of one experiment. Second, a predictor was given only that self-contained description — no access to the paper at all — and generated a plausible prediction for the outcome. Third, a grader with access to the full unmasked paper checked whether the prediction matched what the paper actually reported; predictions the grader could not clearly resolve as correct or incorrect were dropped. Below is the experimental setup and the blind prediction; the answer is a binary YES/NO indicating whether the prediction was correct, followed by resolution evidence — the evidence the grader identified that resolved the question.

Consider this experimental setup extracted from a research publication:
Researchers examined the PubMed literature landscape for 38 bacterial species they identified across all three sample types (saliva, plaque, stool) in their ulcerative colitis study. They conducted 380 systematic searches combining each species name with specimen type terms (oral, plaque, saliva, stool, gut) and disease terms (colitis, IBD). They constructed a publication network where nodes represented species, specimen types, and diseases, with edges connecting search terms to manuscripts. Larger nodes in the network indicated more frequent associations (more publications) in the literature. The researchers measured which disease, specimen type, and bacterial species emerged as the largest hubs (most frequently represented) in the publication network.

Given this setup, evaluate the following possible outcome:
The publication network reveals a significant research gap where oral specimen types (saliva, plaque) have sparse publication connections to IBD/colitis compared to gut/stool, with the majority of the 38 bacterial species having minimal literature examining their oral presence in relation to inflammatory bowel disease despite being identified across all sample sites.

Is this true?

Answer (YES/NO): YES